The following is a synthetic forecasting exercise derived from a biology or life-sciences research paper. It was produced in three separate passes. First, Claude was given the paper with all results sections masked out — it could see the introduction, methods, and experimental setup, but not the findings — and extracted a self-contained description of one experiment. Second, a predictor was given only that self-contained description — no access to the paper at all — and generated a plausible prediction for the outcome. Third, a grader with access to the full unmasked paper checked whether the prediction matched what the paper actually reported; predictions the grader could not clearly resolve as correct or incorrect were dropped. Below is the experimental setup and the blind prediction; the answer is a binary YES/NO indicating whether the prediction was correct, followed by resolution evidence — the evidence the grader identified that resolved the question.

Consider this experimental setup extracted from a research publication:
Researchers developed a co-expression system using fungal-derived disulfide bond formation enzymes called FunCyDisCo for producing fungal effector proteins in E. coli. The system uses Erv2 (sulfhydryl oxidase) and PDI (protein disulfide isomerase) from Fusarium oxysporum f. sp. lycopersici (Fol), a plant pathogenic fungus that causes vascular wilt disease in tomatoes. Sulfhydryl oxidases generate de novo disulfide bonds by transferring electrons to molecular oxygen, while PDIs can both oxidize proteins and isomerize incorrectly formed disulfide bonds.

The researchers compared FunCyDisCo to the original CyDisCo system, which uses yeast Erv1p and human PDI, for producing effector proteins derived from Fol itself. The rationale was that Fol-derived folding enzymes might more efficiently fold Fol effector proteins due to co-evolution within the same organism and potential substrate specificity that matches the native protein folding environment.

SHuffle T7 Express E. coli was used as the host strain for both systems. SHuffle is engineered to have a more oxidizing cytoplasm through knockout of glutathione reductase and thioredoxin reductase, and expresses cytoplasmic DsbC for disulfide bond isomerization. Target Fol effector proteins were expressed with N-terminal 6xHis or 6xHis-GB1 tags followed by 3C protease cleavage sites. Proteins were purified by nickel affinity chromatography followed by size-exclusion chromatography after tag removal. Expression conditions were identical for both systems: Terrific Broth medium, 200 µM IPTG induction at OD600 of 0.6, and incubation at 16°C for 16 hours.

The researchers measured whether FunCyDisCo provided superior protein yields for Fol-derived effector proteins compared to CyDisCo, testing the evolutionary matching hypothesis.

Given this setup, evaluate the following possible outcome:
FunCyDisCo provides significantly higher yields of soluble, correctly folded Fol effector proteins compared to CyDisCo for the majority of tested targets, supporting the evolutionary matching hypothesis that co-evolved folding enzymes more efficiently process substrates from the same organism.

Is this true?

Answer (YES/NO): NO